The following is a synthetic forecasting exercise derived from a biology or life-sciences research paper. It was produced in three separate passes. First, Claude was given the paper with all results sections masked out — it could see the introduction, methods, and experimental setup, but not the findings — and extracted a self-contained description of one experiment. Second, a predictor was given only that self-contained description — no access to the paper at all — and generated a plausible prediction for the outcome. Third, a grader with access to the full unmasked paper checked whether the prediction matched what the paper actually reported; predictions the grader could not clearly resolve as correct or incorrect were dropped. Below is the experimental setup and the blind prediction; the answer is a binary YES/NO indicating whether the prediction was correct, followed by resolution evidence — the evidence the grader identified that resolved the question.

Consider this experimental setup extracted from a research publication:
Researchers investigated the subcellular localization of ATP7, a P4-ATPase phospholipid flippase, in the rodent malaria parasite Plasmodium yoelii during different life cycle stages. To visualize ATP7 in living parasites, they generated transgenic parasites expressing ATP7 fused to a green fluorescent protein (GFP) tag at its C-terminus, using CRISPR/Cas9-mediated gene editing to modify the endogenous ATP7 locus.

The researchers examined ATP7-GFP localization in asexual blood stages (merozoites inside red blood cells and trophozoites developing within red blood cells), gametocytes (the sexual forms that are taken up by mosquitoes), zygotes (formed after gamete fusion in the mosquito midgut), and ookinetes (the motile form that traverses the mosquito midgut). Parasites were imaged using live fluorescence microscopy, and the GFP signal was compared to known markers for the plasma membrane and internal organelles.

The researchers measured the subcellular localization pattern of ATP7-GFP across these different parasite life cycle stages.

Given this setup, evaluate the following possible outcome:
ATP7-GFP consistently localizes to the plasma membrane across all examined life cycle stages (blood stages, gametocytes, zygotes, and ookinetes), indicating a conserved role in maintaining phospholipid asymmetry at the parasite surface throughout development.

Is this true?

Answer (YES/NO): NO